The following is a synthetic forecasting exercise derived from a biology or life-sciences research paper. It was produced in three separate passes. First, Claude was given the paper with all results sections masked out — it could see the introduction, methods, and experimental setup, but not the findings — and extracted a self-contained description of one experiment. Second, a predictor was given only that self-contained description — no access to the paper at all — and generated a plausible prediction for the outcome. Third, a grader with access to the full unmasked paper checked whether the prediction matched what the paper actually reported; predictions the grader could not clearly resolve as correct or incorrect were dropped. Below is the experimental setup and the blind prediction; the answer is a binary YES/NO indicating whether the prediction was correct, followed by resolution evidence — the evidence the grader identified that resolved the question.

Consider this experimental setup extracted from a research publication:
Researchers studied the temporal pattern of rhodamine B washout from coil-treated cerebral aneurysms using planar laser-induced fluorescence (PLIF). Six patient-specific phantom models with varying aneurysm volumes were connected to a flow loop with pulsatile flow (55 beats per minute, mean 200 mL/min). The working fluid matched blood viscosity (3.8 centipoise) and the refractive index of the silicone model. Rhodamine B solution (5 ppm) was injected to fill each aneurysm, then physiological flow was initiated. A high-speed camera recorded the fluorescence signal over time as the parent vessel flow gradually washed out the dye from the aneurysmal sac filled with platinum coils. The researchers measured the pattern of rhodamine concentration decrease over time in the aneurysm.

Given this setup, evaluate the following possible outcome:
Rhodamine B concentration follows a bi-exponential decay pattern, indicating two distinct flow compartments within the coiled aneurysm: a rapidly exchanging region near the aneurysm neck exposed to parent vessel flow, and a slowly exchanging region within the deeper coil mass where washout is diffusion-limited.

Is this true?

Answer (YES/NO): NO